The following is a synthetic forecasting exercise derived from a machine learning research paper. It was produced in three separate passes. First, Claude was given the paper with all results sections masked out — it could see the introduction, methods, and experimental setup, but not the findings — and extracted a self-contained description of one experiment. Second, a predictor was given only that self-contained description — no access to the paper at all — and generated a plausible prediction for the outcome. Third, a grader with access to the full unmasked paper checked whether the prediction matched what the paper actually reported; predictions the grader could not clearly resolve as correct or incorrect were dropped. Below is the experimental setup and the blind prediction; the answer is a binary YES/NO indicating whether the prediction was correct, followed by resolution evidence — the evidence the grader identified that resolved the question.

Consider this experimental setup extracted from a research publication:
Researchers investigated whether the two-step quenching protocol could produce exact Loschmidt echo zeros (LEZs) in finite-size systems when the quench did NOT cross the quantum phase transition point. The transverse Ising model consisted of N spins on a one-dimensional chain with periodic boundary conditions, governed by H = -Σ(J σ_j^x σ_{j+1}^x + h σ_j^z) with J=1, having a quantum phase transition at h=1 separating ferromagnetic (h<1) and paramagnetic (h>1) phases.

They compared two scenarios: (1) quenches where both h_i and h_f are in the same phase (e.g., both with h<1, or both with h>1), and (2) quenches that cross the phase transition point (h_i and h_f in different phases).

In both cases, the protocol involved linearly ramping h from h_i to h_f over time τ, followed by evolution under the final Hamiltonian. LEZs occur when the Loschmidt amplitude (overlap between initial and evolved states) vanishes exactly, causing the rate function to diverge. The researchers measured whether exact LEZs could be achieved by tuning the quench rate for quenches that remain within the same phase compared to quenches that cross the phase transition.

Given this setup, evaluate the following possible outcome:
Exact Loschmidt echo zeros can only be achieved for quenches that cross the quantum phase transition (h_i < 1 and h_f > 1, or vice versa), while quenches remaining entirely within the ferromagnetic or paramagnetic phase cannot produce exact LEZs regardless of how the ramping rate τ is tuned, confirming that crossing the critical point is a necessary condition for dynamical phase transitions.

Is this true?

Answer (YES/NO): YES